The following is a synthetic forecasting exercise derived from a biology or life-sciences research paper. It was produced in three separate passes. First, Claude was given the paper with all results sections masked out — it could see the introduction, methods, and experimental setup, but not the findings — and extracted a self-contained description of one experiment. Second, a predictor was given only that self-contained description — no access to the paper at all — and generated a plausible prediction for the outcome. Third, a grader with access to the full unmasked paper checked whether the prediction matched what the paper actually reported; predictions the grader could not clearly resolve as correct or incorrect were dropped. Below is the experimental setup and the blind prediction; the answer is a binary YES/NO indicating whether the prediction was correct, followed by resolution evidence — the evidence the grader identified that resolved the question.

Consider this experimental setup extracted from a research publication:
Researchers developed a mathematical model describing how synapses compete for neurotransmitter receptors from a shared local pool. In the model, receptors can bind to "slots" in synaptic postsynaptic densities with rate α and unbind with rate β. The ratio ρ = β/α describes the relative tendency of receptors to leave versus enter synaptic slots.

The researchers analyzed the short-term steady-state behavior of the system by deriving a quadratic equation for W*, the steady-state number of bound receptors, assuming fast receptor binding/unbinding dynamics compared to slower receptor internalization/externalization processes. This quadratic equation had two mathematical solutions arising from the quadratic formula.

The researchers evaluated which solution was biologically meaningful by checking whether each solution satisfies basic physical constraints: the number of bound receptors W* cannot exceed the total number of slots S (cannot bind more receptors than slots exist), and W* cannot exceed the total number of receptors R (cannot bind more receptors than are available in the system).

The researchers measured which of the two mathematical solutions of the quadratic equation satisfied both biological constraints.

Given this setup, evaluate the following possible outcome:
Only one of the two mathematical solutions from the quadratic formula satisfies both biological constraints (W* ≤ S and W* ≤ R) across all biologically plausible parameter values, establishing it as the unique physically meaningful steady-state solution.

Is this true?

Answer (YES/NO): YES